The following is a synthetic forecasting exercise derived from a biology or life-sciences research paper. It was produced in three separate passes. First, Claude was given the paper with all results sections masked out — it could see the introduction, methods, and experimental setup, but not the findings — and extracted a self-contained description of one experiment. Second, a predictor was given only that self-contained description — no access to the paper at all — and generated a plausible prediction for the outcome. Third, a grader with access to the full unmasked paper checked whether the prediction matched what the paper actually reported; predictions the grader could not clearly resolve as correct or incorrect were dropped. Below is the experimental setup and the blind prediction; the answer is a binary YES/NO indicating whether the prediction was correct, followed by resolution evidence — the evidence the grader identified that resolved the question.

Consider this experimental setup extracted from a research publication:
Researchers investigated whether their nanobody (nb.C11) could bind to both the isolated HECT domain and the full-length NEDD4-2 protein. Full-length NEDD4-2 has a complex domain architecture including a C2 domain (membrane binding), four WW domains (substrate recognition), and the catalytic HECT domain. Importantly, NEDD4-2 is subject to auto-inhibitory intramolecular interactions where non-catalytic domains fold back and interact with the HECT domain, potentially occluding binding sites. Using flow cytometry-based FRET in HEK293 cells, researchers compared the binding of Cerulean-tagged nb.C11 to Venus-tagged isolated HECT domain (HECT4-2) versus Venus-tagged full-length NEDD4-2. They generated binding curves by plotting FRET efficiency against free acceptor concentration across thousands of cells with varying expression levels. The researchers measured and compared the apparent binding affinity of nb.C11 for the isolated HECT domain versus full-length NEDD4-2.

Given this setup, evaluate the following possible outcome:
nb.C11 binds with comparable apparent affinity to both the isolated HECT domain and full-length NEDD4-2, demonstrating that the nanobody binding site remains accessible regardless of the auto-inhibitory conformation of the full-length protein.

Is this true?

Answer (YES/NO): YES